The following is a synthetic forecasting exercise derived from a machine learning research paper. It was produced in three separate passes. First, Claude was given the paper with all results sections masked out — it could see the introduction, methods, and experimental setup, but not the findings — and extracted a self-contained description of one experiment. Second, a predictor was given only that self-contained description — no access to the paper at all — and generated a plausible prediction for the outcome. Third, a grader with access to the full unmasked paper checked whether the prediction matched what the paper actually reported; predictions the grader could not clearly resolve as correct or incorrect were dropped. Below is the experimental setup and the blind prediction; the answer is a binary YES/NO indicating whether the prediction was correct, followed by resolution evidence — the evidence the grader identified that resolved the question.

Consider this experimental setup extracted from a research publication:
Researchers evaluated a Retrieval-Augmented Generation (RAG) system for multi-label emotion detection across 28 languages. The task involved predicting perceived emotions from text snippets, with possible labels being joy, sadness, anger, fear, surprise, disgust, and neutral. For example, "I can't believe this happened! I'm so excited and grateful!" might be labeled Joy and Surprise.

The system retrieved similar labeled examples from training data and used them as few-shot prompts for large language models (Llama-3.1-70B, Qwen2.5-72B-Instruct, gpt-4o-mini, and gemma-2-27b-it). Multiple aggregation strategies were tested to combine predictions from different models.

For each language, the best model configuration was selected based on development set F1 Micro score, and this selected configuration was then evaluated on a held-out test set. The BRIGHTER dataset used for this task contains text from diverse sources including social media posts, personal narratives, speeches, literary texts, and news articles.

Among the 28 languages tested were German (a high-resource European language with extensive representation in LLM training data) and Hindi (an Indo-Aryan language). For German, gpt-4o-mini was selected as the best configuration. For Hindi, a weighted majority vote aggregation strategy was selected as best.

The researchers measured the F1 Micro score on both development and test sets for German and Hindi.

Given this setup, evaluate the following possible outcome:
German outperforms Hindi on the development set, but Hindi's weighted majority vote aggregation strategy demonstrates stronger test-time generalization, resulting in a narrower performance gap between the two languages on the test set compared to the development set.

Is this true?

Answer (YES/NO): NO